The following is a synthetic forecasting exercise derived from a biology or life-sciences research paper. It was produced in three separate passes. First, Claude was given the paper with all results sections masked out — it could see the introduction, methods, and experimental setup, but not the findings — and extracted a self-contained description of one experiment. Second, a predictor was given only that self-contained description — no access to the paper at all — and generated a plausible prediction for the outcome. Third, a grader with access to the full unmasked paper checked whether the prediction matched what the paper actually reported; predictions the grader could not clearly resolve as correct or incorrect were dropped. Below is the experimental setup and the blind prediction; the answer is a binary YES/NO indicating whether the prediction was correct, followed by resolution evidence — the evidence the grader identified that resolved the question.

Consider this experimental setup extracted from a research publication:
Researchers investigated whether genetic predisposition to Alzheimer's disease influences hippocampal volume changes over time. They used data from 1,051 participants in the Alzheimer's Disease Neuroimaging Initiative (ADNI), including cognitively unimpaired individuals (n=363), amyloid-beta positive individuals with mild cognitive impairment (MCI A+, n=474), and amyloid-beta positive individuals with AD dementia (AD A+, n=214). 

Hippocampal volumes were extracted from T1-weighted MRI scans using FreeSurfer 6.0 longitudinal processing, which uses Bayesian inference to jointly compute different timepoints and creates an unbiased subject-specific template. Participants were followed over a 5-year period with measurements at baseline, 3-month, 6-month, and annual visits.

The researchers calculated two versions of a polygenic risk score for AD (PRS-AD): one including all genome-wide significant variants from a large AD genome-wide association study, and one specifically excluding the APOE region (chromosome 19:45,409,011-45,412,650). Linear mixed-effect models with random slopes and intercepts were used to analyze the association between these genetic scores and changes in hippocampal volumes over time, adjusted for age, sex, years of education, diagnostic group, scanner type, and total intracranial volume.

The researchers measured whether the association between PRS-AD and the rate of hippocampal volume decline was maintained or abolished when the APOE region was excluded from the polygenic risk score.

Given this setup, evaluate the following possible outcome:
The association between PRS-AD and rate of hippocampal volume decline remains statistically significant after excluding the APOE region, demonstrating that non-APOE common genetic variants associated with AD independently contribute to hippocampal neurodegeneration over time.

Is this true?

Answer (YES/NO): NO